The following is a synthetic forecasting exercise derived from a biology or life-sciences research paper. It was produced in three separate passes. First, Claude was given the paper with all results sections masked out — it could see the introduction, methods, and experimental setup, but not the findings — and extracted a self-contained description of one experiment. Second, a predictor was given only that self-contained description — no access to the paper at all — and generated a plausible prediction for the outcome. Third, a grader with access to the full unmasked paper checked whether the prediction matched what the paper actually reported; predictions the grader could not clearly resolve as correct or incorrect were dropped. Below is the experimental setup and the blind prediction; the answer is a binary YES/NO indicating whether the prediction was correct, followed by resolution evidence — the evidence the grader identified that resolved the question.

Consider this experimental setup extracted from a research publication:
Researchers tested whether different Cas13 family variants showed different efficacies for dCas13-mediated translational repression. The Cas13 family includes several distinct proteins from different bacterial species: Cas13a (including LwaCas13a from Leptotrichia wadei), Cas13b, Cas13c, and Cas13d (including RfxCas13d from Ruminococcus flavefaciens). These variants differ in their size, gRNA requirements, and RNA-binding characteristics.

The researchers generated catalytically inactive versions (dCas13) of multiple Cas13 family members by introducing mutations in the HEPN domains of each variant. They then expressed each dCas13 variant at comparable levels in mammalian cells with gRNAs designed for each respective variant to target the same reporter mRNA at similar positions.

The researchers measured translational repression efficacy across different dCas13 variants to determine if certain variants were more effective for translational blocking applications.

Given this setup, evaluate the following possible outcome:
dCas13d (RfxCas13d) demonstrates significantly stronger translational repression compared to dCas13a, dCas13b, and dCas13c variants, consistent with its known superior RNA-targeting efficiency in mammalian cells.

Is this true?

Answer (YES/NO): NO